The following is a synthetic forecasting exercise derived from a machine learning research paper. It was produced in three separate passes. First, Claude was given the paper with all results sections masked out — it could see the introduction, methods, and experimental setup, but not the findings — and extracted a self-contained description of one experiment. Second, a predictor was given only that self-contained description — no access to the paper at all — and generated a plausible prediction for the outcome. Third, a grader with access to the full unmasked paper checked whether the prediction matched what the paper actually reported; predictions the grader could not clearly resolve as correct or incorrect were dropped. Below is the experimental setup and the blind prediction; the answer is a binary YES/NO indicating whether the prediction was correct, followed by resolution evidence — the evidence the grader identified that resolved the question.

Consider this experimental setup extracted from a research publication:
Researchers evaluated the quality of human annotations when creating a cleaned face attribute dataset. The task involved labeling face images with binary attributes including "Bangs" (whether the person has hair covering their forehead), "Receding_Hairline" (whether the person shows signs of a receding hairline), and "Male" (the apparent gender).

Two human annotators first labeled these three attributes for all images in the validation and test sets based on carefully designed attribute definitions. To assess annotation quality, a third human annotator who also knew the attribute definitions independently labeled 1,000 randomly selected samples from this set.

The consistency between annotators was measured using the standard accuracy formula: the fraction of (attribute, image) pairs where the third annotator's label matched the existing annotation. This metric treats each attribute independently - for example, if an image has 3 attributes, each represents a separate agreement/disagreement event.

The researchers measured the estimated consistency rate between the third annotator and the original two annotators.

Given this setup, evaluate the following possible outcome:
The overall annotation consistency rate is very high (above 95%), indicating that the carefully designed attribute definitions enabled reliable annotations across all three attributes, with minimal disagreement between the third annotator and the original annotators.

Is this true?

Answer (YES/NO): NO